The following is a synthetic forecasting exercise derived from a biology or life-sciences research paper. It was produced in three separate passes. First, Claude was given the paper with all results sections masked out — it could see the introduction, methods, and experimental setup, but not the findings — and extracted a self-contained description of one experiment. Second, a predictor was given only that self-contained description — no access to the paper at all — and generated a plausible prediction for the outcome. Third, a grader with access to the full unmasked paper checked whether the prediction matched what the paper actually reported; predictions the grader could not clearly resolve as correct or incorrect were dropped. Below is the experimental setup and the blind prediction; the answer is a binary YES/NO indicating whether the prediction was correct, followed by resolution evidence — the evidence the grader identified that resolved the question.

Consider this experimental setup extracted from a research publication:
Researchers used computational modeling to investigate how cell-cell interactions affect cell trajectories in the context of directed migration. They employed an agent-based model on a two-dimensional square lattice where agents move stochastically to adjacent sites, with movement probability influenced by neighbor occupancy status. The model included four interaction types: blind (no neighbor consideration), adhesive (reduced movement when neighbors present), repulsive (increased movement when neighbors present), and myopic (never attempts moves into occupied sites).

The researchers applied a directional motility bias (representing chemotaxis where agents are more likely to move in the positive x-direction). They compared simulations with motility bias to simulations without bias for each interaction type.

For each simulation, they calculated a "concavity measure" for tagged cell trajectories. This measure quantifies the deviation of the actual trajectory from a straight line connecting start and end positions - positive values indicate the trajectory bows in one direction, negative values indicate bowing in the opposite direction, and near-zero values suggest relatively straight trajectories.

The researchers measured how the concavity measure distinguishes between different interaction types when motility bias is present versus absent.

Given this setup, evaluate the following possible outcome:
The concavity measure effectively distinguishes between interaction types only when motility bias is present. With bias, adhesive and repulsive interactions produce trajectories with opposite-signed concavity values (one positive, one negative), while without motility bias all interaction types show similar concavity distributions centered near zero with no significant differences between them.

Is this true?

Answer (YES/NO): NO